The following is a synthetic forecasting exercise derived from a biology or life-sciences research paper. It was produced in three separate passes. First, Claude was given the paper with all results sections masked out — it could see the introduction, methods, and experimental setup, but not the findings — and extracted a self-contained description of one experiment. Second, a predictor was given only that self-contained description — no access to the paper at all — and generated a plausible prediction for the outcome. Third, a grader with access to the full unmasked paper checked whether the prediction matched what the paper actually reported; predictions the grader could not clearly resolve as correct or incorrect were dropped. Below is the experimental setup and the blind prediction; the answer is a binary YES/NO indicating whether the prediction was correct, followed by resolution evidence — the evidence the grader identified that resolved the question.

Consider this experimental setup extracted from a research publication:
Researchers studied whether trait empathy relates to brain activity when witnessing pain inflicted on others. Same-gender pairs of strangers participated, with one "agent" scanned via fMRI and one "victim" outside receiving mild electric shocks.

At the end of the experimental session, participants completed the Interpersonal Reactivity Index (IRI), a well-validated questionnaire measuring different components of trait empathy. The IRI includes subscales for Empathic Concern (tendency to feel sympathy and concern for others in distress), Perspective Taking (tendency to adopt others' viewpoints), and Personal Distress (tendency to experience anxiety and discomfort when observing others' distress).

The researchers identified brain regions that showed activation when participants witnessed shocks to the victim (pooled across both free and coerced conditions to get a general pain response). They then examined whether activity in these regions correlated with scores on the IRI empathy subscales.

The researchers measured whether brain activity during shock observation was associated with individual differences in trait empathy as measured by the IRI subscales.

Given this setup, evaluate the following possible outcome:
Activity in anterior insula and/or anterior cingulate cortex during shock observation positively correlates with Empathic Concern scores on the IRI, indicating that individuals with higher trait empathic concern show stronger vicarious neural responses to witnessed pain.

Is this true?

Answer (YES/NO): YES